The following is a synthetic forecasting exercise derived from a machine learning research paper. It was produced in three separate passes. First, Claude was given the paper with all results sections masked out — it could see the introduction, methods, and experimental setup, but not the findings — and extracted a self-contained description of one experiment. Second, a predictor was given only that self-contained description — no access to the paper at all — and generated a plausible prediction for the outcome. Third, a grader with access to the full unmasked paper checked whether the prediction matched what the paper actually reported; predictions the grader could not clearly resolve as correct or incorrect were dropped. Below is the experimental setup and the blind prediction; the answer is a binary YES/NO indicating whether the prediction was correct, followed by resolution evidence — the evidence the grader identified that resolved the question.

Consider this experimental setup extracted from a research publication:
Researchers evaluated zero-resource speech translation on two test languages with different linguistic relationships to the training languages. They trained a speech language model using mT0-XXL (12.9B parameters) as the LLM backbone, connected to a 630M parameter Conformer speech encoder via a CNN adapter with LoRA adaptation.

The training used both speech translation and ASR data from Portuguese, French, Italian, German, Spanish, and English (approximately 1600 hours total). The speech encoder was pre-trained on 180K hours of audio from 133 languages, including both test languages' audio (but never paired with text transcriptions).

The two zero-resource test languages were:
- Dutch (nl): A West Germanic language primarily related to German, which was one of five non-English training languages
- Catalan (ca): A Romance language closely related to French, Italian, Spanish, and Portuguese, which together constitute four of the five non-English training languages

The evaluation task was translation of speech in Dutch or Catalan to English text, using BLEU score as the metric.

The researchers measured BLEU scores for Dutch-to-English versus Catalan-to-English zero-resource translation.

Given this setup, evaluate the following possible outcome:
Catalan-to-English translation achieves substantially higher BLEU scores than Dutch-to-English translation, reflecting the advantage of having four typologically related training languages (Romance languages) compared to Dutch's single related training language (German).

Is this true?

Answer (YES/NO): YES